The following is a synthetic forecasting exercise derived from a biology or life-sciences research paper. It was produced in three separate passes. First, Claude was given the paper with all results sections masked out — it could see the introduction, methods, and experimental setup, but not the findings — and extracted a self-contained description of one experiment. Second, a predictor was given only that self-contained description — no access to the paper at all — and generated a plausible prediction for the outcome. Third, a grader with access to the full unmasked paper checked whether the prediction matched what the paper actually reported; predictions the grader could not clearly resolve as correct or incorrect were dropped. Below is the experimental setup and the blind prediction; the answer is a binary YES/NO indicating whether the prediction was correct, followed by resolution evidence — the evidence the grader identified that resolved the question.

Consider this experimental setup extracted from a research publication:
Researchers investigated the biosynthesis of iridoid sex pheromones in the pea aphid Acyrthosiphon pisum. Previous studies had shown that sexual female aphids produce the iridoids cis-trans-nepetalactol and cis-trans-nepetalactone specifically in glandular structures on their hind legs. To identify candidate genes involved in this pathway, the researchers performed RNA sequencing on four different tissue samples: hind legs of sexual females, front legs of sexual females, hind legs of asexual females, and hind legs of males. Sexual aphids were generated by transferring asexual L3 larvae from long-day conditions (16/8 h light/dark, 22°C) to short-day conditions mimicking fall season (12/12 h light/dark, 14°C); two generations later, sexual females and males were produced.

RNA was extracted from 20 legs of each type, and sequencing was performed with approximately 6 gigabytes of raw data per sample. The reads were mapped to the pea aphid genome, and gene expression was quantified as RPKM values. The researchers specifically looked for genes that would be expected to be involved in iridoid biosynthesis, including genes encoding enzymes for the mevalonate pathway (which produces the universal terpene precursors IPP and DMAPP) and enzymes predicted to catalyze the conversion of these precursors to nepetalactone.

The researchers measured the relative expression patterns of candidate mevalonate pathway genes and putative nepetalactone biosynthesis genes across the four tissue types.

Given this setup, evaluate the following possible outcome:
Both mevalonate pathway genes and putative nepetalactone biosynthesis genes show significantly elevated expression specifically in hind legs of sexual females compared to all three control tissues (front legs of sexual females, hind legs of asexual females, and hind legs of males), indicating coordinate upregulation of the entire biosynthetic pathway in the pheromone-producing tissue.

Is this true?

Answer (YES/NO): YES